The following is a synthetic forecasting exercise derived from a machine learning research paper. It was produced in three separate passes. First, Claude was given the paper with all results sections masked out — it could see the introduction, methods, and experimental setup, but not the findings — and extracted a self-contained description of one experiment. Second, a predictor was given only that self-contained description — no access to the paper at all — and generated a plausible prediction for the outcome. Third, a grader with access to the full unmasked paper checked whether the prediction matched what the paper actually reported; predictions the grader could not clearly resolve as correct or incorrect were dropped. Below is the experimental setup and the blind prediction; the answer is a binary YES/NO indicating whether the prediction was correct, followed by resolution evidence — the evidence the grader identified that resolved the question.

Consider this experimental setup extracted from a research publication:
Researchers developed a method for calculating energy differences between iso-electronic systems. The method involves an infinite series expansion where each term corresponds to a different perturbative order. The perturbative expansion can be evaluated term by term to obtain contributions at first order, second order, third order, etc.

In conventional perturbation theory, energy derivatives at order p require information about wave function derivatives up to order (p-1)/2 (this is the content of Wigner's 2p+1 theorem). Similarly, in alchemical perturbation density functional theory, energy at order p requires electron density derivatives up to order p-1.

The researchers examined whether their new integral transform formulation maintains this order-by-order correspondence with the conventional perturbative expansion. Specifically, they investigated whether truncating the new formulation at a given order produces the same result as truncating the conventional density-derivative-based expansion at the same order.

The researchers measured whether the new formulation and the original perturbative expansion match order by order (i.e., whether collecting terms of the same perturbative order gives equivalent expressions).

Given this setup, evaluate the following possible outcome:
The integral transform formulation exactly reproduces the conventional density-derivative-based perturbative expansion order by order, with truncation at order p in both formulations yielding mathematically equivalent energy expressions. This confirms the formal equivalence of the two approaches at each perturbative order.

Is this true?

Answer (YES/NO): YES